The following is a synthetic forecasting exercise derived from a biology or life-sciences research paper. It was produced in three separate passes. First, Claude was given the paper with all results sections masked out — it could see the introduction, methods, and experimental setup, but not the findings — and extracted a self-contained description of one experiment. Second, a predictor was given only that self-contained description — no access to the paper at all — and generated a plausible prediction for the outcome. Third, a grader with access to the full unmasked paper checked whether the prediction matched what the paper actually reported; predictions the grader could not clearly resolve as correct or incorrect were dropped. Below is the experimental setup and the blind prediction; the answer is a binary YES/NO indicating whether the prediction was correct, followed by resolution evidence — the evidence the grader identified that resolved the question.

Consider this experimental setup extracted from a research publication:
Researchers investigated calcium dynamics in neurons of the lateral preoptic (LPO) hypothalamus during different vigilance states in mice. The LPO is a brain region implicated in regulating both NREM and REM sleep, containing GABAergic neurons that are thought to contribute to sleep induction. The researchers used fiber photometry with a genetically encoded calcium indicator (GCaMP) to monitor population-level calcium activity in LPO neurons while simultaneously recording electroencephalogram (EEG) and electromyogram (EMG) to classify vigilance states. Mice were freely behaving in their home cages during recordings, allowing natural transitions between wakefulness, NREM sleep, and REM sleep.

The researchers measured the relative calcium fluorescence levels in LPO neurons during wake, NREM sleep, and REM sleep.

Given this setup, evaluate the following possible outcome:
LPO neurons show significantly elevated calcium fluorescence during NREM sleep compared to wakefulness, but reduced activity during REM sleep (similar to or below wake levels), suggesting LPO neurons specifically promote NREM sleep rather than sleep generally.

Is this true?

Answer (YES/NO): NO